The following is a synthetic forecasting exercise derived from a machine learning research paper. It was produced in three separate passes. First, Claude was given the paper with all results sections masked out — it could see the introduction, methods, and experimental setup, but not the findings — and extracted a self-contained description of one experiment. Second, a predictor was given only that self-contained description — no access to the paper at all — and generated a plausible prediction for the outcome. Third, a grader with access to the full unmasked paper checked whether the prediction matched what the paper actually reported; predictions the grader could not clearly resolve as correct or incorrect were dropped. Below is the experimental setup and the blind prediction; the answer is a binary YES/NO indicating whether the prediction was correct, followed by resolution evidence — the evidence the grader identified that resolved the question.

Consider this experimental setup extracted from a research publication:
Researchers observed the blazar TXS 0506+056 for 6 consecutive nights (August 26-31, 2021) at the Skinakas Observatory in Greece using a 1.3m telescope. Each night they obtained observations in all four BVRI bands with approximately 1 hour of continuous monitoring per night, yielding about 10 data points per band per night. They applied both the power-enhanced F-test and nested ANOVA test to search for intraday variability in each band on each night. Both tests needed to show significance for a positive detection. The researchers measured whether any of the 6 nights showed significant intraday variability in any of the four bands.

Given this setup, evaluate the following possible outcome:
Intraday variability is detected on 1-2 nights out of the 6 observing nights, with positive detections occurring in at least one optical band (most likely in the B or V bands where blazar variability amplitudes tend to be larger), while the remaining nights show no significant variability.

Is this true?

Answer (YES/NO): NO